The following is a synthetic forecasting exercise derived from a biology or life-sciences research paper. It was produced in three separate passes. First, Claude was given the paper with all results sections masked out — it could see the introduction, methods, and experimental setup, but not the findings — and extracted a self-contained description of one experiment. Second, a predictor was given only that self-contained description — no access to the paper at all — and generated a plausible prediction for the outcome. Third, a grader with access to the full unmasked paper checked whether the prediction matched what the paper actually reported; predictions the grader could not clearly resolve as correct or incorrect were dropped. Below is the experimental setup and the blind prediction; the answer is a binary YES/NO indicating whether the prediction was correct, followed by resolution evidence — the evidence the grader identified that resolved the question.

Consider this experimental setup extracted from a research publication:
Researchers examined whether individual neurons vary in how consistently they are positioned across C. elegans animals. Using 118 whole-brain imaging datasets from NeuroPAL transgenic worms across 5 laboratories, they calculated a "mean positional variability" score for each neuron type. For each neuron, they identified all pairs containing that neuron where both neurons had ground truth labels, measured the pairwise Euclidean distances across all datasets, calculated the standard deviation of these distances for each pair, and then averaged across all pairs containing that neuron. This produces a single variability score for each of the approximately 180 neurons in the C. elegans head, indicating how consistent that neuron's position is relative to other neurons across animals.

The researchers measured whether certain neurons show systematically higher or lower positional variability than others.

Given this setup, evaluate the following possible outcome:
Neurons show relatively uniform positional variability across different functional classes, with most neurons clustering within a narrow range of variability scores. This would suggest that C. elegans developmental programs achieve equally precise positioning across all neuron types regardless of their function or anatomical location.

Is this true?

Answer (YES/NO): NO